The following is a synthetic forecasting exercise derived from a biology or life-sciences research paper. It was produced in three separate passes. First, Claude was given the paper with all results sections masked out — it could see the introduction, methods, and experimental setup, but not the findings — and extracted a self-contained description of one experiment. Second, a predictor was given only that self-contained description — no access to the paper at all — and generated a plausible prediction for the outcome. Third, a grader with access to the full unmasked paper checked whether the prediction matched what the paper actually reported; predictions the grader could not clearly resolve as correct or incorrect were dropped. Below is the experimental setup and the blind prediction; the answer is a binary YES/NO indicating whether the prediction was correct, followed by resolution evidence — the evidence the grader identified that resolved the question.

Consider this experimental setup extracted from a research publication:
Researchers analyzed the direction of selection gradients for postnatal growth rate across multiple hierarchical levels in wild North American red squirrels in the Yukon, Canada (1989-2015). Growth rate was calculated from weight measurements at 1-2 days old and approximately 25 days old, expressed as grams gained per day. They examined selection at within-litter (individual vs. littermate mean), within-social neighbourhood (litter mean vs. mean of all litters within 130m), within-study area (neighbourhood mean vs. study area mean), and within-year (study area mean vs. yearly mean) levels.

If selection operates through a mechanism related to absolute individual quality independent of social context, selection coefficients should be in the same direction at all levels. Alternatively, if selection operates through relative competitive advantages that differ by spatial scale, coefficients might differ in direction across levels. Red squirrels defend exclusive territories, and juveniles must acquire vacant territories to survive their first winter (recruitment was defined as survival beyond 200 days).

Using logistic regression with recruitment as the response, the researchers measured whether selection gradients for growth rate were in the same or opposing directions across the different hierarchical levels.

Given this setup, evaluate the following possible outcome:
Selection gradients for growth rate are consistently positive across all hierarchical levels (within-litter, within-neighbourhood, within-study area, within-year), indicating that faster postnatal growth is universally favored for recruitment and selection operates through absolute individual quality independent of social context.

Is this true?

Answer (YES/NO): YES